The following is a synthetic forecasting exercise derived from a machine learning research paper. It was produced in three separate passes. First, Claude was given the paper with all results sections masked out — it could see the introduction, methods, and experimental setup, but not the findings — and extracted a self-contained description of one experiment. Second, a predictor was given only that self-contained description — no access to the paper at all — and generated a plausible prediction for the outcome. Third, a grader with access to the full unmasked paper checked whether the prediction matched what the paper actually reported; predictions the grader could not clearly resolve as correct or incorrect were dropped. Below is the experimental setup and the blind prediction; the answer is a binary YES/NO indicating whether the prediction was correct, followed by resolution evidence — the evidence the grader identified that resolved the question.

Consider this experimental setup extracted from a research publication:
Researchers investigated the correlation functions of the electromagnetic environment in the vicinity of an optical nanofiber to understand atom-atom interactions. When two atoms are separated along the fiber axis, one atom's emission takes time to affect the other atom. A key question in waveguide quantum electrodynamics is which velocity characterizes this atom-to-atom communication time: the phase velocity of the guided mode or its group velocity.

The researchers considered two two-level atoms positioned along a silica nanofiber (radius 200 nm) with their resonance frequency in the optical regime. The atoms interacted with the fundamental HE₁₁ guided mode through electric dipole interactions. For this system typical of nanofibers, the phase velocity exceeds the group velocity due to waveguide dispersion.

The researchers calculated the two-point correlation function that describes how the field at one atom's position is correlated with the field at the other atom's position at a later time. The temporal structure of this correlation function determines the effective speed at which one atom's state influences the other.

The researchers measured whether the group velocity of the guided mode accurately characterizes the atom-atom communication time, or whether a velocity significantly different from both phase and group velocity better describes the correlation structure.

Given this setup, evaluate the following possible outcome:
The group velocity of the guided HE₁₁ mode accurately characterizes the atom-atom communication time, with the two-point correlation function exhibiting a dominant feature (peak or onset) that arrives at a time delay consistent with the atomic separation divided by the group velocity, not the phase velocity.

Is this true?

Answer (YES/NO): NO